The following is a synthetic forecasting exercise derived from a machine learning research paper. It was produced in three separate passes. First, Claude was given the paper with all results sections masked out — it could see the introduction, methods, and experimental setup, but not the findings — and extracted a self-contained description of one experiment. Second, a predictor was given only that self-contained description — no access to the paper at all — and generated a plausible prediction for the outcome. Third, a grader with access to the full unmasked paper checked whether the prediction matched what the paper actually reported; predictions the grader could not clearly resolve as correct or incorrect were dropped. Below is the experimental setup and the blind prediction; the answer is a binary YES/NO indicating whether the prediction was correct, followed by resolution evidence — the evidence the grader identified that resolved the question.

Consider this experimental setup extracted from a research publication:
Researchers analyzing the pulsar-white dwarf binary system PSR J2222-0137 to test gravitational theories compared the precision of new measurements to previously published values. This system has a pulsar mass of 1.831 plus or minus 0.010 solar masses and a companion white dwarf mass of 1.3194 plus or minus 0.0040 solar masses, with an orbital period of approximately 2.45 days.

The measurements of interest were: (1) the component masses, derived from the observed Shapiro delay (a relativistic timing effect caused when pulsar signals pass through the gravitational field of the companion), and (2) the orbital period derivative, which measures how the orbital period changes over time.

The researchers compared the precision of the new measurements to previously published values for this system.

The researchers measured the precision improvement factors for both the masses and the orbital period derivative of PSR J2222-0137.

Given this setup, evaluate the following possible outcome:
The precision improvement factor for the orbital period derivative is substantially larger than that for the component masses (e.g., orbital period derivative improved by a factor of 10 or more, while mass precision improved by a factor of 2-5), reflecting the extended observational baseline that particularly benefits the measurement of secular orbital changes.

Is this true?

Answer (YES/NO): NO